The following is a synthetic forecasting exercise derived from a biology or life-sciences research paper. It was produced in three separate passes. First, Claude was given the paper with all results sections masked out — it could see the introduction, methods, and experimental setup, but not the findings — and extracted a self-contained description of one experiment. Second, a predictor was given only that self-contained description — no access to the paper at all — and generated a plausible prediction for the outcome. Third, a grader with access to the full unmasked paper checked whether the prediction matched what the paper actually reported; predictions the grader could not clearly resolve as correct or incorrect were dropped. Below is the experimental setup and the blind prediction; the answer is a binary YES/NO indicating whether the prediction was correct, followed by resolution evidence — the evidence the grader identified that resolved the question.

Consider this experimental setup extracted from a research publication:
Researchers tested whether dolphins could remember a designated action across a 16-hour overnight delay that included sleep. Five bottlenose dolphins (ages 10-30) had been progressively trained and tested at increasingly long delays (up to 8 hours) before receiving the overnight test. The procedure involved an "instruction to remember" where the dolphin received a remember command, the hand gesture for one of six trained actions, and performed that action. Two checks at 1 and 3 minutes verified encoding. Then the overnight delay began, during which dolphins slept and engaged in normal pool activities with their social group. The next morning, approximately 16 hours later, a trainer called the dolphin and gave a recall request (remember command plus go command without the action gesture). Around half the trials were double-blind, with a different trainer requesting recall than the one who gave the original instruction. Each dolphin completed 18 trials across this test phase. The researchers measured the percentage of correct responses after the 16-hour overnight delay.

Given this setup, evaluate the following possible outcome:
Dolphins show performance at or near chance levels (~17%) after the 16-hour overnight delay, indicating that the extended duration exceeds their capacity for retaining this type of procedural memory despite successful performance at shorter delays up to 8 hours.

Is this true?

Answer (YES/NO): NO